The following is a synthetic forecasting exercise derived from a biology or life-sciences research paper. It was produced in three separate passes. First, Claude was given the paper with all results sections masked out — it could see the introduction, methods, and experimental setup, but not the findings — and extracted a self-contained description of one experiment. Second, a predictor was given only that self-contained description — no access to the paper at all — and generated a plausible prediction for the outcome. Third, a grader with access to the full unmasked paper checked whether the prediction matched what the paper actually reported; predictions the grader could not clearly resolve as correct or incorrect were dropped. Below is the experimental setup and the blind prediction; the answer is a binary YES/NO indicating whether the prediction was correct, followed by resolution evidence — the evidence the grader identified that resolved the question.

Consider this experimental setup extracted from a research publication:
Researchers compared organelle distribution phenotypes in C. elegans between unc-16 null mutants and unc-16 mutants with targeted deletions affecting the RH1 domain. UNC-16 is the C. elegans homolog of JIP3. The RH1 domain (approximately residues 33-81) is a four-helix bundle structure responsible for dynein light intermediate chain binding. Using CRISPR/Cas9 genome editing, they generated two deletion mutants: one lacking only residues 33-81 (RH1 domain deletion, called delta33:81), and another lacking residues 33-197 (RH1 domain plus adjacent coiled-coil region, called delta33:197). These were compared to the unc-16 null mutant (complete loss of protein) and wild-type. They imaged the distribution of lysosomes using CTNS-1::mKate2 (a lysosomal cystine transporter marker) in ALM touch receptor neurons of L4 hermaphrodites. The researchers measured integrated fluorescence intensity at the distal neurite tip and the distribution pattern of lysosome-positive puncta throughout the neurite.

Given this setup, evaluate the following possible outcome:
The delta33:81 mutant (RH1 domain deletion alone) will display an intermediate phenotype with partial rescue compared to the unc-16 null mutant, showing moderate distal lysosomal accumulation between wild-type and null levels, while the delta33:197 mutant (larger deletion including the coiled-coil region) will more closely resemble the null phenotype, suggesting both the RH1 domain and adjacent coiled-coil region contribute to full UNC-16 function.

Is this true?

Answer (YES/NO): NO